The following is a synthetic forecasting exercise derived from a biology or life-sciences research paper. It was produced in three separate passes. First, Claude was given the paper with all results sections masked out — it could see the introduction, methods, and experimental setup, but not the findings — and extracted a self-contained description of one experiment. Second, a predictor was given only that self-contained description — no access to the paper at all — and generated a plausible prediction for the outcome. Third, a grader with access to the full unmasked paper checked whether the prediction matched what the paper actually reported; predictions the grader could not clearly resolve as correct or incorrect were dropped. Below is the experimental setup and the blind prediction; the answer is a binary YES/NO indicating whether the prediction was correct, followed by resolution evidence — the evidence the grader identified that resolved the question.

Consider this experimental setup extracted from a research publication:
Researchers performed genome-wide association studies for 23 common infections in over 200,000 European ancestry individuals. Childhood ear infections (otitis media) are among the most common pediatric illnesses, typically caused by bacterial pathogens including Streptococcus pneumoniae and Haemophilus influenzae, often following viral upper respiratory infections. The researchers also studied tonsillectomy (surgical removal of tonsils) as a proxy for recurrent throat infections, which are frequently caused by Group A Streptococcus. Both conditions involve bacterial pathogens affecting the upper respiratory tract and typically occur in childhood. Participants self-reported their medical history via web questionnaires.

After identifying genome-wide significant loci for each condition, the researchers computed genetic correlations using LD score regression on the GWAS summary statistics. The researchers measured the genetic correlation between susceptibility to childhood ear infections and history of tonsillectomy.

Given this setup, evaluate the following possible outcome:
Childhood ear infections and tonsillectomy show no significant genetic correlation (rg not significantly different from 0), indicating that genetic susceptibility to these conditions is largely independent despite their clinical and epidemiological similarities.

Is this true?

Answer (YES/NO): NO